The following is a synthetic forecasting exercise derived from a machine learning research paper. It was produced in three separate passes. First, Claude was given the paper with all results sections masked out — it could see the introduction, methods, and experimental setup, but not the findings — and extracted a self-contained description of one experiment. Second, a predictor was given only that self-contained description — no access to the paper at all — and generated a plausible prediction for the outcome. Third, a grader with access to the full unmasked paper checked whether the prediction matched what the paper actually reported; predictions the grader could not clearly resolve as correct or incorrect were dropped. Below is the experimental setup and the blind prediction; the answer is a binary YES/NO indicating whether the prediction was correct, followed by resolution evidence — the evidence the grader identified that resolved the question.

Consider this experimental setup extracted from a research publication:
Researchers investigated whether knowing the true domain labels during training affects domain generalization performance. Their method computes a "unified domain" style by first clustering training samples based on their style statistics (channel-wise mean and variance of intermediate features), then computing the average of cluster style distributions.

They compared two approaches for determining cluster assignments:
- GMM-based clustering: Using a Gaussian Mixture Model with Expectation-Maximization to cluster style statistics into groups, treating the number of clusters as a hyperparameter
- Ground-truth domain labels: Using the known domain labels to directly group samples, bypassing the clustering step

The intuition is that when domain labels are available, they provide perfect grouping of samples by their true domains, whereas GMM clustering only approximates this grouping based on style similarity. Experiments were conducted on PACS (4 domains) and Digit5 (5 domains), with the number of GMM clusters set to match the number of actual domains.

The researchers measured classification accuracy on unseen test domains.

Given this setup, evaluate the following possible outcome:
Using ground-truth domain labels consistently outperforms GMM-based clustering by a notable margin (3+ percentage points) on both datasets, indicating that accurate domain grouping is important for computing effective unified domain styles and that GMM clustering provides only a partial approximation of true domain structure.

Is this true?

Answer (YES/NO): NO